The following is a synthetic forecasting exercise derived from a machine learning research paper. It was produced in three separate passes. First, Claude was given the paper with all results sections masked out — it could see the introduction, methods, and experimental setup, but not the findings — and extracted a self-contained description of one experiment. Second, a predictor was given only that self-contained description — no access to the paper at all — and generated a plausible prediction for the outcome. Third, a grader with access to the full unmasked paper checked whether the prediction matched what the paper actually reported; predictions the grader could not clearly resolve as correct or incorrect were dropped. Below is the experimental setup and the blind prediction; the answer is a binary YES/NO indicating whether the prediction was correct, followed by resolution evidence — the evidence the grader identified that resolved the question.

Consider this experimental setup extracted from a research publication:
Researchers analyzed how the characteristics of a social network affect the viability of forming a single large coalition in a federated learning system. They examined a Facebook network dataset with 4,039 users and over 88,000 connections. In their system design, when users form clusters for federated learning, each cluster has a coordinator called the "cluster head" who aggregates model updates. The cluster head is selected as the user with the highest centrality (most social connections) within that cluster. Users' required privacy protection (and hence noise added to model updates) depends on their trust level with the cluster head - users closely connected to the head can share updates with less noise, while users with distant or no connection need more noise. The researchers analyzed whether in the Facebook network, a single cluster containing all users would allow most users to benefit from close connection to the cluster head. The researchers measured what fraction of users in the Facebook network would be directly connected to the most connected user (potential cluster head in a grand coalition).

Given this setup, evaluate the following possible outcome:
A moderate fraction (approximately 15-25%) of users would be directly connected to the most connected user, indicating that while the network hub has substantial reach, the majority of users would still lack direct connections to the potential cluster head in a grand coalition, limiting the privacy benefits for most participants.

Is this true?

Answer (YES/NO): NO